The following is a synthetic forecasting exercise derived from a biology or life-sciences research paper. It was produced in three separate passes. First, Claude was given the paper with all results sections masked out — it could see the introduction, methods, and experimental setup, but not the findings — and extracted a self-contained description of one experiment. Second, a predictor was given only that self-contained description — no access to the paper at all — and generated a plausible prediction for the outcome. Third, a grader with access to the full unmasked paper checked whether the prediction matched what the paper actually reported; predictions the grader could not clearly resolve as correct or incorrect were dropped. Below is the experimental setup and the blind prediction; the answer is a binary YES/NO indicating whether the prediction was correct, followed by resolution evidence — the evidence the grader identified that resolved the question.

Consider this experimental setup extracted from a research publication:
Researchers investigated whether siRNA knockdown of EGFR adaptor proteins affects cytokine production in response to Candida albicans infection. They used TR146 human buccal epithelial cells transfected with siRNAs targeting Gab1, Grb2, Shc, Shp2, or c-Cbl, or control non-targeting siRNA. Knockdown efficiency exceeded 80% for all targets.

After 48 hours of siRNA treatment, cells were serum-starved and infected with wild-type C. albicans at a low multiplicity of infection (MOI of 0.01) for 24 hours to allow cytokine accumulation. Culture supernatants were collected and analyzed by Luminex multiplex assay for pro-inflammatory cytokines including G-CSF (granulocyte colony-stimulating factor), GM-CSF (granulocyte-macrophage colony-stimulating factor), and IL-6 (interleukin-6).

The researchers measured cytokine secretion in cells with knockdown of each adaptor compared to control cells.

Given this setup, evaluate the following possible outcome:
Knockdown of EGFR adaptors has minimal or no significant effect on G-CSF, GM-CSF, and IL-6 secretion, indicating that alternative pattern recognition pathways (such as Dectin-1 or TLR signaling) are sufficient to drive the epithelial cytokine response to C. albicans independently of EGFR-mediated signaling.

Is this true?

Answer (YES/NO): NO